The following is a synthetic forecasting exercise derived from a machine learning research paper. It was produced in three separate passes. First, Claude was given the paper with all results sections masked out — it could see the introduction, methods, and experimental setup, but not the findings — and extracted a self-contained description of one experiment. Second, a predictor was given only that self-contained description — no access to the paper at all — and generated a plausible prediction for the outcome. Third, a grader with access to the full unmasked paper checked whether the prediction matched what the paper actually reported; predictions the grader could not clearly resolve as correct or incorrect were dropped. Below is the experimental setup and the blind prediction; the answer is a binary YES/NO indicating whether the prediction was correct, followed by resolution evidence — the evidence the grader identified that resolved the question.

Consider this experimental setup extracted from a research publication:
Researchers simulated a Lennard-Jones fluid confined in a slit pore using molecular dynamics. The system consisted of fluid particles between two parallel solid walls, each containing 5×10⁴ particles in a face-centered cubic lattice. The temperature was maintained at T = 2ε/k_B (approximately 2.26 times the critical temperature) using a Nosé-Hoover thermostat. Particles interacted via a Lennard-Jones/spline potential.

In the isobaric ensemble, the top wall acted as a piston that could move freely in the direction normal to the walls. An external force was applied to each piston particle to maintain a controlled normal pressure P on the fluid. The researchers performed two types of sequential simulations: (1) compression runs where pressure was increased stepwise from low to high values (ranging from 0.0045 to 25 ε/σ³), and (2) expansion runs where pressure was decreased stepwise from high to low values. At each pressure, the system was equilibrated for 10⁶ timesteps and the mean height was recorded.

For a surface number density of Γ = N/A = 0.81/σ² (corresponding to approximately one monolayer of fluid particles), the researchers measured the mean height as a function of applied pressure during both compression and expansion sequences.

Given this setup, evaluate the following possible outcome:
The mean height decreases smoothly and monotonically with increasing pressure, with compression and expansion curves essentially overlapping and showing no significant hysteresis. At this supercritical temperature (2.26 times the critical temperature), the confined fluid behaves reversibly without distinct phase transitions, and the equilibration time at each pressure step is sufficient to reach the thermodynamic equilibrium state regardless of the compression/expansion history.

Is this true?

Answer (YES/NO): NO